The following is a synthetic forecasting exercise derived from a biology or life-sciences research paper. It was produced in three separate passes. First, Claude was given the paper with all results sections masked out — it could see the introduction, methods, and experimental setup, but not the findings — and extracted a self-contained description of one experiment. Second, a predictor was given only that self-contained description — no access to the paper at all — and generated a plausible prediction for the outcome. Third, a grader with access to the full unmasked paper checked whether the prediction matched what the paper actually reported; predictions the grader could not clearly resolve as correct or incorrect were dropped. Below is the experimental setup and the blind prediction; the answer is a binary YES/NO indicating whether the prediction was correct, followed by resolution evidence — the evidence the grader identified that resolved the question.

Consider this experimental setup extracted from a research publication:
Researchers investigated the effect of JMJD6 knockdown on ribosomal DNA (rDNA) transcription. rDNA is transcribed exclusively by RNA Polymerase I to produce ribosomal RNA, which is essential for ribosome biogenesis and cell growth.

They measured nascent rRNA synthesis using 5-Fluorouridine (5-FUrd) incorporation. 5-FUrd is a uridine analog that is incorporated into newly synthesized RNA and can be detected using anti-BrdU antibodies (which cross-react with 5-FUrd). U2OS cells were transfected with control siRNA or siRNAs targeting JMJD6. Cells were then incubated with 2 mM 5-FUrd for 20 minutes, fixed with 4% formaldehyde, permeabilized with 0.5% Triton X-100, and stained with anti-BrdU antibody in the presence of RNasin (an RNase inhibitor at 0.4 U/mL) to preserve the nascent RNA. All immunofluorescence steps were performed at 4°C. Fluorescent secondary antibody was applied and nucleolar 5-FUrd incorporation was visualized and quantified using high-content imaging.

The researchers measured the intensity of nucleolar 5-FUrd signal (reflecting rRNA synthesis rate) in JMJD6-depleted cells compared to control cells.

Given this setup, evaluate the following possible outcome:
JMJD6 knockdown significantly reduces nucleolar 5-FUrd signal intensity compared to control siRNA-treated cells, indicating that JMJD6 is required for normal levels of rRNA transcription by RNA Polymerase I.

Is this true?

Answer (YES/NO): NO